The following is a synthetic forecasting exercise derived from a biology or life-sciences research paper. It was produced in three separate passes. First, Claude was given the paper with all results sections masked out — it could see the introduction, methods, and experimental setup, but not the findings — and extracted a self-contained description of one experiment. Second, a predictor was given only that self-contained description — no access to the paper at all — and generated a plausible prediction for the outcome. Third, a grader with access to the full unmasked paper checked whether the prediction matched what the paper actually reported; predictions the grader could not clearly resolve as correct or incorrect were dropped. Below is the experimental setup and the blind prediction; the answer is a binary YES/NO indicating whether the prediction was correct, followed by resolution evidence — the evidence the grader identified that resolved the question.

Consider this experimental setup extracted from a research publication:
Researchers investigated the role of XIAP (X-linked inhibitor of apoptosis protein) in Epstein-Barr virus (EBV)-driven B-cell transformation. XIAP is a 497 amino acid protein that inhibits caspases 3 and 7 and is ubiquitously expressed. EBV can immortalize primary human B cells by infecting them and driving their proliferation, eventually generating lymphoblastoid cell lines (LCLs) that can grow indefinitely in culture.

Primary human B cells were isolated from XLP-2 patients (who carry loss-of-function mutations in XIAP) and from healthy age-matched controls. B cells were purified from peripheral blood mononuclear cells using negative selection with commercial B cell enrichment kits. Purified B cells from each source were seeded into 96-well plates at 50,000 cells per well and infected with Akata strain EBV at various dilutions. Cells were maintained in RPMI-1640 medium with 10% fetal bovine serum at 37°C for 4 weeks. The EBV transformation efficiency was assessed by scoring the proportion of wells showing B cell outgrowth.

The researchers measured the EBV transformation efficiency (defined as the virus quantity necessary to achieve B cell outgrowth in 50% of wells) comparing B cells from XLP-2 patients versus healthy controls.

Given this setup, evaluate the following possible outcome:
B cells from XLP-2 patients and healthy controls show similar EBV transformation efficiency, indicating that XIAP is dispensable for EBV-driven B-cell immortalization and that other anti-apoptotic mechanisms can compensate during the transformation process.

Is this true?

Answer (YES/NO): NO